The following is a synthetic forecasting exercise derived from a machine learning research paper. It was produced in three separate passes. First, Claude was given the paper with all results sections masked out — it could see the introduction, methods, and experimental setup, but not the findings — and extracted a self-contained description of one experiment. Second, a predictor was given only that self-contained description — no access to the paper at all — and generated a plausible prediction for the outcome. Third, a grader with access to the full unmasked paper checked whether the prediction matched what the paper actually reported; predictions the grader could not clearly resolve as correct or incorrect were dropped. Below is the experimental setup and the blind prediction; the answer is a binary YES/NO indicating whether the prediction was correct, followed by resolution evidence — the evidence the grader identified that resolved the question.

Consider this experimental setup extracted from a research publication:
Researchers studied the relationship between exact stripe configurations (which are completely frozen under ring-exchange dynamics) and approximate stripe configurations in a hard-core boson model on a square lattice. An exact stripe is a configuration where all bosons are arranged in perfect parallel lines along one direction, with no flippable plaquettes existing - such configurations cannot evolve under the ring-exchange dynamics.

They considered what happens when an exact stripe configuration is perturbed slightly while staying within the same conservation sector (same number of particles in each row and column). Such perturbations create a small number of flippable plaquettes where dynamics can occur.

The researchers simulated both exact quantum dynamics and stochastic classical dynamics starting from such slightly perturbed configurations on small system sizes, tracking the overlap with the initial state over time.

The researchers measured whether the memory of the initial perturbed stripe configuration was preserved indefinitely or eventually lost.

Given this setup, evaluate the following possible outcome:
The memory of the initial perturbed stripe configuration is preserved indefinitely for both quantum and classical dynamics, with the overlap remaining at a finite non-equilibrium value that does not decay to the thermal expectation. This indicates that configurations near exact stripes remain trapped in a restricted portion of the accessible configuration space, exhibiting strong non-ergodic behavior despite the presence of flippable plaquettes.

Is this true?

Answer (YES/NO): YES